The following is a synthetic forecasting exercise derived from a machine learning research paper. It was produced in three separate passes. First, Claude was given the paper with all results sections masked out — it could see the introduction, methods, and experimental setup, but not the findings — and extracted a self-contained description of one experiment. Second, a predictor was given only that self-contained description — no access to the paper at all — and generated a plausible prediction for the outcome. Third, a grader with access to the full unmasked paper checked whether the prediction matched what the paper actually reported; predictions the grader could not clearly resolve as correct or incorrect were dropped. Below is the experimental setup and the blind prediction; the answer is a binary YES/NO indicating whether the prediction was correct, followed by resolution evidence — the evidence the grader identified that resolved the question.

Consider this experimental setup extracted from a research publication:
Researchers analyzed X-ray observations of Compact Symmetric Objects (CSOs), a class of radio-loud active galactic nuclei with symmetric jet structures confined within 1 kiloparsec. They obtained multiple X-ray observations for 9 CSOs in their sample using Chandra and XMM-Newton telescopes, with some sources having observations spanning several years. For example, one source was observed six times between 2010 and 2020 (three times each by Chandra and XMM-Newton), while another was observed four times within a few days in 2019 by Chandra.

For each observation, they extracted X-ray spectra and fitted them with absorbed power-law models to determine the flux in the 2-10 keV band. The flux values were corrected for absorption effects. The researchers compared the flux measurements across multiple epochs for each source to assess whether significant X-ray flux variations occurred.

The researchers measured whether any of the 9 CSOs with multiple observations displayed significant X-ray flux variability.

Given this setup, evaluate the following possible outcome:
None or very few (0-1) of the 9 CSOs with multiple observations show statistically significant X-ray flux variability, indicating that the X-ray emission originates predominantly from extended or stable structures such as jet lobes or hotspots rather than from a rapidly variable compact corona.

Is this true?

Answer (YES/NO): YES